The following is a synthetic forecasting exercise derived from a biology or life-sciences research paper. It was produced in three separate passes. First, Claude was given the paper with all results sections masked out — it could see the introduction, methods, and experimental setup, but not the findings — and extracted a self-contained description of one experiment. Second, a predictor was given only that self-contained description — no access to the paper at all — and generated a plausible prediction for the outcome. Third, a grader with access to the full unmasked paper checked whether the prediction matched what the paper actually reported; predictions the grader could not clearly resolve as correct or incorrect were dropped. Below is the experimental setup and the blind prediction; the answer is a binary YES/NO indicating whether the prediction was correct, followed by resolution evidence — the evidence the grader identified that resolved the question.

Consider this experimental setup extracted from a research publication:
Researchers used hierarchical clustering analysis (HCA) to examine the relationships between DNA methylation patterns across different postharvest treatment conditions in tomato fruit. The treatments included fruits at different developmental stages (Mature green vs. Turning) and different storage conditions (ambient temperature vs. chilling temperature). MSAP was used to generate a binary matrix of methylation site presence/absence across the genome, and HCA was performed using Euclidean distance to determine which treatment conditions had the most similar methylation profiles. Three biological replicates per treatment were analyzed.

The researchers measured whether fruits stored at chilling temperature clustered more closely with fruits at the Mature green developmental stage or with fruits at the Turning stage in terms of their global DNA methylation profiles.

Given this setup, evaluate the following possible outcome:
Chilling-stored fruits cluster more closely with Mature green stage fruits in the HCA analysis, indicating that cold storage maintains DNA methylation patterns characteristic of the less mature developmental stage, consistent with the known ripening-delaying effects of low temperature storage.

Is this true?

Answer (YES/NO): NO